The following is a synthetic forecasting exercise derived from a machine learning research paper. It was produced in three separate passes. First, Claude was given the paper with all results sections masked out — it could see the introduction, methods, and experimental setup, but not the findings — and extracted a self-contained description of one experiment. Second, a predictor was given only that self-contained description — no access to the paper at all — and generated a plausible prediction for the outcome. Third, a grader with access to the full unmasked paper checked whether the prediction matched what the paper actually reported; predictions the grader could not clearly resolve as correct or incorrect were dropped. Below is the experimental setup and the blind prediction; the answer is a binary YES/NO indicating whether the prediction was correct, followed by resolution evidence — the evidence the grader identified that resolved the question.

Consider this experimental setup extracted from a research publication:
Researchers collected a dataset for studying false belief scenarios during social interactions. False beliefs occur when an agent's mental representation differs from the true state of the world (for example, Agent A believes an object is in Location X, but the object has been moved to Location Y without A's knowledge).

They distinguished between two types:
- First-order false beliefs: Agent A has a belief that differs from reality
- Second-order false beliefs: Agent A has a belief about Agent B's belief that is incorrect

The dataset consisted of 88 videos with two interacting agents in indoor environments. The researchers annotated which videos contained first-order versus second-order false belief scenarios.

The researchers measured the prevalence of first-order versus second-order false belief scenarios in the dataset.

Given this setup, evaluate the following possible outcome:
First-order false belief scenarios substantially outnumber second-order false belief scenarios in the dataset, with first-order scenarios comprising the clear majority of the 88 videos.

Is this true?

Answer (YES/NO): NO